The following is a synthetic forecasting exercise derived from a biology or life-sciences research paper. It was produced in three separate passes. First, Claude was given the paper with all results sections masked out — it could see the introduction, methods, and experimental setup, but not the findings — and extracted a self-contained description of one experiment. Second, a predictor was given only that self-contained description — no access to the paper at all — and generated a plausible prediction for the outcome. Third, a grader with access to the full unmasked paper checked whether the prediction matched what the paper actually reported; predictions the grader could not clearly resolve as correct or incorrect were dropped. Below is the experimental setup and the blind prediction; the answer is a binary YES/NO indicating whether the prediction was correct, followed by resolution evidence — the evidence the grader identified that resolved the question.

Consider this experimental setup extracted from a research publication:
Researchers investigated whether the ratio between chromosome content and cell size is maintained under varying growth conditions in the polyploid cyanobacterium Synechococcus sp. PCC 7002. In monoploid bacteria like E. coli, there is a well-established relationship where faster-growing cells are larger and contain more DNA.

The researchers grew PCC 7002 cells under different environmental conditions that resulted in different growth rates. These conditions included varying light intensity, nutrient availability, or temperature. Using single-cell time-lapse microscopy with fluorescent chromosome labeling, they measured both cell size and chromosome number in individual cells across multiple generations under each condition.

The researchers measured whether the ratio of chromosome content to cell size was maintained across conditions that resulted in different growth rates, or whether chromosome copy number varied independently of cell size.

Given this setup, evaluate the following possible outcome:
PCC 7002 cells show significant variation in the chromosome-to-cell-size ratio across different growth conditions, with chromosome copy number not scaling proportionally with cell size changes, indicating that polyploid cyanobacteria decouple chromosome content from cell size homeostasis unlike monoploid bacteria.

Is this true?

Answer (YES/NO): NO